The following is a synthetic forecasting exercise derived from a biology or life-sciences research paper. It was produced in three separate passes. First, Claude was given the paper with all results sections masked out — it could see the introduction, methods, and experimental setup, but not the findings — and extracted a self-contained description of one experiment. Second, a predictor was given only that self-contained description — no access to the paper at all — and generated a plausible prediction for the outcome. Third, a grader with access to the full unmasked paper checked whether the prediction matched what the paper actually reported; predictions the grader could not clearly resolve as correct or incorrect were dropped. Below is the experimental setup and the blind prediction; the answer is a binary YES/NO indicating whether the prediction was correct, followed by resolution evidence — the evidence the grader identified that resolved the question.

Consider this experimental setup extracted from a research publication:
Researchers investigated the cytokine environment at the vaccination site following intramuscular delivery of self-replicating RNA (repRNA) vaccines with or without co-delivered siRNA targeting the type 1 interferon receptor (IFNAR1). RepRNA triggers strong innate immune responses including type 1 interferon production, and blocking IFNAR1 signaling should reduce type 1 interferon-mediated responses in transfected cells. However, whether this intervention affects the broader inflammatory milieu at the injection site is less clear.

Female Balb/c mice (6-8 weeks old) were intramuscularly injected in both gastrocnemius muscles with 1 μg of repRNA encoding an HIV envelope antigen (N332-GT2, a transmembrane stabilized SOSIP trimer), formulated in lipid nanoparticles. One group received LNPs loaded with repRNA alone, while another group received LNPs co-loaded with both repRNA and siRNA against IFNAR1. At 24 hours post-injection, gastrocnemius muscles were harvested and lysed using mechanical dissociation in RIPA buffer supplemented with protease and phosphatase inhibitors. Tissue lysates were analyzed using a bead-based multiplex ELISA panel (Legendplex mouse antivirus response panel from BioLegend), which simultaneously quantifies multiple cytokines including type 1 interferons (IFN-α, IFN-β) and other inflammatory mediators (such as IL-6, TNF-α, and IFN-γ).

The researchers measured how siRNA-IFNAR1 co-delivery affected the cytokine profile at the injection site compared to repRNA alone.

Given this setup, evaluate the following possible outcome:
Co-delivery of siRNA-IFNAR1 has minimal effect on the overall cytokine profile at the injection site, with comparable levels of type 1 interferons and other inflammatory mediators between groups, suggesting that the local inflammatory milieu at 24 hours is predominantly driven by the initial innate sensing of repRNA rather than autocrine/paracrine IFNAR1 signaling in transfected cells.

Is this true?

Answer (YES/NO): NO